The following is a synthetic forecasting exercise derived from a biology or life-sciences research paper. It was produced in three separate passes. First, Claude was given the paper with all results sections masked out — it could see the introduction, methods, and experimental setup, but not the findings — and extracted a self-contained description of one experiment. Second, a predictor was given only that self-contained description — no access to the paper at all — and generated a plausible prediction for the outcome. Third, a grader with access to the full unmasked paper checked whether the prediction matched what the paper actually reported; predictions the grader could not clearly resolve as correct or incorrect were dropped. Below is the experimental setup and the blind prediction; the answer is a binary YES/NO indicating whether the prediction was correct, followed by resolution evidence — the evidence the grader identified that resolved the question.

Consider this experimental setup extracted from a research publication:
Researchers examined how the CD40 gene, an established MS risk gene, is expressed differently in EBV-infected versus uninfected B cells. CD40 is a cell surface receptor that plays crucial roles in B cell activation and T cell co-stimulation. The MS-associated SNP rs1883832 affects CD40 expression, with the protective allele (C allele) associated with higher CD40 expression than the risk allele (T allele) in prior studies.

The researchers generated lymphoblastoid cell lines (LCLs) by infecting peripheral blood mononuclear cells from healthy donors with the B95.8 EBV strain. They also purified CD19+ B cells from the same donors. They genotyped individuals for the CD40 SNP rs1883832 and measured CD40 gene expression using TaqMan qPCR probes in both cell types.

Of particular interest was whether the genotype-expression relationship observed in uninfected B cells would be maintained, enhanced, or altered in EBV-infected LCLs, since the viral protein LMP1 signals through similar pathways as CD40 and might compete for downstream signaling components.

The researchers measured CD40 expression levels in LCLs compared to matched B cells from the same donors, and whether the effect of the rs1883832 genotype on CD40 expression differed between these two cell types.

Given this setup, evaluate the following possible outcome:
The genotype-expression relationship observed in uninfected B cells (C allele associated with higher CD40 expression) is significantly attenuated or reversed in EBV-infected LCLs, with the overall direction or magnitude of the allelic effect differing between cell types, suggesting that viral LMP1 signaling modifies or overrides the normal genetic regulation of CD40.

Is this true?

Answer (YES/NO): NO